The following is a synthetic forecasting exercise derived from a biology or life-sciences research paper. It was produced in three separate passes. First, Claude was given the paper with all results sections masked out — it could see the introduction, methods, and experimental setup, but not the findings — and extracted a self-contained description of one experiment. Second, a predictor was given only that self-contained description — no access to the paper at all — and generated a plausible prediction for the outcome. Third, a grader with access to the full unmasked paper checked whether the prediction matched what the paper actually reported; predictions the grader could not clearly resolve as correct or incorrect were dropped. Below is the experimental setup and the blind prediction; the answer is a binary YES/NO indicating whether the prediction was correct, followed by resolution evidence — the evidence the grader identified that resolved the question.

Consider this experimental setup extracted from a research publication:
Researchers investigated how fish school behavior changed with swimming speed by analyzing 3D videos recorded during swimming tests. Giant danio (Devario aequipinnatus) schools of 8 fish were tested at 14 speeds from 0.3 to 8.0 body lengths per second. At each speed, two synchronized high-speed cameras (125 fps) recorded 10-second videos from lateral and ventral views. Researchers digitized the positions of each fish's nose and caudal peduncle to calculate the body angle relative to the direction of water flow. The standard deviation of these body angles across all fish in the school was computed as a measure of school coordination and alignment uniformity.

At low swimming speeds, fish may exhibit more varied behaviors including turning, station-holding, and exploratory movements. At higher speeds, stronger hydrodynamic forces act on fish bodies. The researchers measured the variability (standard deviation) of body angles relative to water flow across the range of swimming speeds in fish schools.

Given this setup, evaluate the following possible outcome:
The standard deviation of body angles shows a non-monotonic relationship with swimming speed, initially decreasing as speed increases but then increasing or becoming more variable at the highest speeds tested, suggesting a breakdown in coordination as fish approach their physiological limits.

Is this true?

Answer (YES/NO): NO